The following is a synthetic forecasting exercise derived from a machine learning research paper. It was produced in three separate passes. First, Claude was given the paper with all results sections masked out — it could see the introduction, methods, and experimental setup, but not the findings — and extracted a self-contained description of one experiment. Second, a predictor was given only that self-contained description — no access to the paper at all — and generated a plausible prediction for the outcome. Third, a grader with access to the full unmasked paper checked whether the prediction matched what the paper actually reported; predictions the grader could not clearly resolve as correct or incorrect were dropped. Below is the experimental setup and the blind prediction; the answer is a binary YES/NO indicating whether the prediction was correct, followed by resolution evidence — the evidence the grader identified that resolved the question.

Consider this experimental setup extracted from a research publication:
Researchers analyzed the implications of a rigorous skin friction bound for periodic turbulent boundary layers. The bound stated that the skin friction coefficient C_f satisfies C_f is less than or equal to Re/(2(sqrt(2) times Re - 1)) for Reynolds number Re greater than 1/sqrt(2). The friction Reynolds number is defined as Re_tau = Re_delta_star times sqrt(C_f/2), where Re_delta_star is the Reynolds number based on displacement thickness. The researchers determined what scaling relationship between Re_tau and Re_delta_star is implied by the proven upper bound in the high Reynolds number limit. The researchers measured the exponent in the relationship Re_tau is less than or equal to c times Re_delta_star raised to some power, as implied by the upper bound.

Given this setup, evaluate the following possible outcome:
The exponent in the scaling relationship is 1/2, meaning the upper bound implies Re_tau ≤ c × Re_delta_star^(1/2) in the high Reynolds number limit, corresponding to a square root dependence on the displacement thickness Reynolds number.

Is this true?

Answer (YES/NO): NO